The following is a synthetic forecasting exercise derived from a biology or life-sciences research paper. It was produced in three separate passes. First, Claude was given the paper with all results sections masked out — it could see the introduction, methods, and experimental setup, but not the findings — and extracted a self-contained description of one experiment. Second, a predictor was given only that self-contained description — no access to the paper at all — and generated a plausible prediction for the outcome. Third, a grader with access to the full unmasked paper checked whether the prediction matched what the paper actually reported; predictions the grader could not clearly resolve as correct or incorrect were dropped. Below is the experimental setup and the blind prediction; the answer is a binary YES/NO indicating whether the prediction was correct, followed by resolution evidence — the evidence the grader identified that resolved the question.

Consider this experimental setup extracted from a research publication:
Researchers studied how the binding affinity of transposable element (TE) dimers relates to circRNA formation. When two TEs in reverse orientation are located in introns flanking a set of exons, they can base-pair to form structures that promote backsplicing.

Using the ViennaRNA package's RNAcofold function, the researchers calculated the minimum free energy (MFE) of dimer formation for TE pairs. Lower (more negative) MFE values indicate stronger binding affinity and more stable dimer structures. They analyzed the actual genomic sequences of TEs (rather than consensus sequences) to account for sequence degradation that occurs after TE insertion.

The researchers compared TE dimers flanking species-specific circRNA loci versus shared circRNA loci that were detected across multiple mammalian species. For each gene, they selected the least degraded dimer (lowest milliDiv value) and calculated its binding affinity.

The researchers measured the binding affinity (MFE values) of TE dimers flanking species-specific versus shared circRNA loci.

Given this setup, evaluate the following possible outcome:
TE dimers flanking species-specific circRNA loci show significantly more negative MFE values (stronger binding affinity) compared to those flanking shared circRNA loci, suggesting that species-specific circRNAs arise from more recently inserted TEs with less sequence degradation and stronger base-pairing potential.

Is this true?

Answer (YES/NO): NO